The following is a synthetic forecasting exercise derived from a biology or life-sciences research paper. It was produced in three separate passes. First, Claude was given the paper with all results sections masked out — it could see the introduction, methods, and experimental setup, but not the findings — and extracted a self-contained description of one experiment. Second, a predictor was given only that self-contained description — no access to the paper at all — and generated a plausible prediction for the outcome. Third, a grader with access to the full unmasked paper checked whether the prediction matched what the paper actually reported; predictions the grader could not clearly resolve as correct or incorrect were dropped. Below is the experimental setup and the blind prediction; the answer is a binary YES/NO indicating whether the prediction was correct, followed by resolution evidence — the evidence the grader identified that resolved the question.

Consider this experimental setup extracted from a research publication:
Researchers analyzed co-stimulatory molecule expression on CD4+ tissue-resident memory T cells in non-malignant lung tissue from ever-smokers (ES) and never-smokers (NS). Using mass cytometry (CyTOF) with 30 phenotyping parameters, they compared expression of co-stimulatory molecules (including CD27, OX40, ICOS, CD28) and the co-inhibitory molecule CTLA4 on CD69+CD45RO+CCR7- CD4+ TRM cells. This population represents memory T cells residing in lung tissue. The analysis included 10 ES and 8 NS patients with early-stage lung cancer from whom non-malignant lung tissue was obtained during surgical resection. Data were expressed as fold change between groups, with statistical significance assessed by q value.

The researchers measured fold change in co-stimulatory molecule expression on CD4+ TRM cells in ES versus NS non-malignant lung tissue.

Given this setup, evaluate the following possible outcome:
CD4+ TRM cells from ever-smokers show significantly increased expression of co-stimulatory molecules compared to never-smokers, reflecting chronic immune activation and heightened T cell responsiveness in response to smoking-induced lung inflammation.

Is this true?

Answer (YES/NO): YES